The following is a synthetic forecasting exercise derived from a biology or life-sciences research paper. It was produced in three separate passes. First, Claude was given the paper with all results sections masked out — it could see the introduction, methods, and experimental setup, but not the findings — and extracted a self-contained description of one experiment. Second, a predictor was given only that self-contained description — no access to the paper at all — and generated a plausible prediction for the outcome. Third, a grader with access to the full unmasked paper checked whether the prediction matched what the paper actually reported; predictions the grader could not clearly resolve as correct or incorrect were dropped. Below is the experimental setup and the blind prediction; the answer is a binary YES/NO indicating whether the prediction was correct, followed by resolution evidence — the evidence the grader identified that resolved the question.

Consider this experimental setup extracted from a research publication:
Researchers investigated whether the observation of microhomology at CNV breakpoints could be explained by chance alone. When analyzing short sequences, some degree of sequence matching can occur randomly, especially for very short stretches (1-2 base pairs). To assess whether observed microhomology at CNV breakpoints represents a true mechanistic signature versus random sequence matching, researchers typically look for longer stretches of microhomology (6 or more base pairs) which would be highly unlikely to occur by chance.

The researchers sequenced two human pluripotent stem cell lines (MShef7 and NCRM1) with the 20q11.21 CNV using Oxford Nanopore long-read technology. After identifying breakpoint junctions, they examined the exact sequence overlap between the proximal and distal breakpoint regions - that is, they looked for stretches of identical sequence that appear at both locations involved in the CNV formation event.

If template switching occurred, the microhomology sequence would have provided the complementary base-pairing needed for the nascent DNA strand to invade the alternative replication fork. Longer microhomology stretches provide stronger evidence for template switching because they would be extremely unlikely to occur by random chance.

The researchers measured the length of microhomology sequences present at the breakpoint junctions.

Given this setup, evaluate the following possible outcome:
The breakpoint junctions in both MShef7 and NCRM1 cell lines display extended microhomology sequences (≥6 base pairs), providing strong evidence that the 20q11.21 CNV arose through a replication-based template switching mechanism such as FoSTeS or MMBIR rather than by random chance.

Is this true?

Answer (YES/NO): YES